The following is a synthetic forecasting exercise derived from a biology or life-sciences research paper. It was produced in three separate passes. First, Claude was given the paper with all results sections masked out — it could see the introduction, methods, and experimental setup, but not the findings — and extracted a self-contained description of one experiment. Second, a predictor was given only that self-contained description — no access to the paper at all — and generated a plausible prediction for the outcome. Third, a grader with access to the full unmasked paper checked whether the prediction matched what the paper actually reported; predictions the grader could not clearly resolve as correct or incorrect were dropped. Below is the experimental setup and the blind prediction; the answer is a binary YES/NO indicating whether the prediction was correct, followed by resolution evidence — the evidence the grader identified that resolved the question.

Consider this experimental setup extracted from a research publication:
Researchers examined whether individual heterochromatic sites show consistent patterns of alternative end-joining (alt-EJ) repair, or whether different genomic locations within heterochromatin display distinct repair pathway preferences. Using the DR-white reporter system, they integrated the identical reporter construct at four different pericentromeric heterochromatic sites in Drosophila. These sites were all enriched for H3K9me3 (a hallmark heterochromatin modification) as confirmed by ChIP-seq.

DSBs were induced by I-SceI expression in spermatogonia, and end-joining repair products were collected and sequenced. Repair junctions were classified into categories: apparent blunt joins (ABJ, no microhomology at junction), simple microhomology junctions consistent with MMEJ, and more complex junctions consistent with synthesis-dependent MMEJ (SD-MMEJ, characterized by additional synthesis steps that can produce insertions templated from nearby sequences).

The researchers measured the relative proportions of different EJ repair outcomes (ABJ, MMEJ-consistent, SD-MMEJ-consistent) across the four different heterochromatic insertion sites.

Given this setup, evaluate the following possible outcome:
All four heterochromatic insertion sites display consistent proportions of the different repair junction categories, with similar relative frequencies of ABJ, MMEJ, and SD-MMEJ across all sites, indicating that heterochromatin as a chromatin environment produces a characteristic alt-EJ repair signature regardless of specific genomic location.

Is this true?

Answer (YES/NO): NO